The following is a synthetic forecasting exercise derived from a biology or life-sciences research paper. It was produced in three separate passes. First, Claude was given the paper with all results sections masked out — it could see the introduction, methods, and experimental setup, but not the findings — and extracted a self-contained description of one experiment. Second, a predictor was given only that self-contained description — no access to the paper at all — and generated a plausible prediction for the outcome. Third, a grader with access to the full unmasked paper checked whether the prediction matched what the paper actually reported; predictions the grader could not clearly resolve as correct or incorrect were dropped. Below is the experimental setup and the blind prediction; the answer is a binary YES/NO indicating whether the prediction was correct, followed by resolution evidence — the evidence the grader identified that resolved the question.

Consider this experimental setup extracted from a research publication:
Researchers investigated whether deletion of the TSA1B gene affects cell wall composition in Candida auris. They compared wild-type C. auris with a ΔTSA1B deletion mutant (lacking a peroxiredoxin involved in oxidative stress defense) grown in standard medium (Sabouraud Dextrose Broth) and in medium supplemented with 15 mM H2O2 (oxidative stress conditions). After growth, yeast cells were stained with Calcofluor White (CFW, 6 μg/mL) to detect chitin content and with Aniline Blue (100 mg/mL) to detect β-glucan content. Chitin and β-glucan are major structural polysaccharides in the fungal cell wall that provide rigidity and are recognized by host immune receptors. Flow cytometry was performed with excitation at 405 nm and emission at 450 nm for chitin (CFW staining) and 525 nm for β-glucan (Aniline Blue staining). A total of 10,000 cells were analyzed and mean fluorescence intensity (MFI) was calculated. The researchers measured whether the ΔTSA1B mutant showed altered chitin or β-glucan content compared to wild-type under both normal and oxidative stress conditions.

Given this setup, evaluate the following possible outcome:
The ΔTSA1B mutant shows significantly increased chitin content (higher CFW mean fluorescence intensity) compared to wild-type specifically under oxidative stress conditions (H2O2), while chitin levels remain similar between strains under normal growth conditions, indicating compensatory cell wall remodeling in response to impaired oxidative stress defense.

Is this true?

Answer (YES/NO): NO